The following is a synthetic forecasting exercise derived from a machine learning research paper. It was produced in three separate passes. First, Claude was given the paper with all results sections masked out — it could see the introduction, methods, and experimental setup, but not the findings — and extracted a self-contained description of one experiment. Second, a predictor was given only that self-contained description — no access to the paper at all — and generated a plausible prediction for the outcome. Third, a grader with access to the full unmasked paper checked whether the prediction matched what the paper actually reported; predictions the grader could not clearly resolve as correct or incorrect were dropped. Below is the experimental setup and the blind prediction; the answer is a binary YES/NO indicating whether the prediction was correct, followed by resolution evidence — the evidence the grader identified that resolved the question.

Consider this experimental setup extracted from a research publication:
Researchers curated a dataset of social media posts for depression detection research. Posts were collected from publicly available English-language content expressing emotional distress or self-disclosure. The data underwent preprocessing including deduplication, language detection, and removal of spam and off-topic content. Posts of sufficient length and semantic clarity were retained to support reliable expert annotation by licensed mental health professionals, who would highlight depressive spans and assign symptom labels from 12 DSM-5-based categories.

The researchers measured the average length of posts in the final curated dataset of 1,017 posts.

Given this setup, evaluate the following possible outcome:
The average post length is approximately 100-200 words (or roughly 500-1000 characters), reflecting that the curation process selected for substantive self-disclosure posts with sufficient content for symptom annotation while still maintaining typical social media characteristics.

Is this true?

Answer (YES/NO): NO